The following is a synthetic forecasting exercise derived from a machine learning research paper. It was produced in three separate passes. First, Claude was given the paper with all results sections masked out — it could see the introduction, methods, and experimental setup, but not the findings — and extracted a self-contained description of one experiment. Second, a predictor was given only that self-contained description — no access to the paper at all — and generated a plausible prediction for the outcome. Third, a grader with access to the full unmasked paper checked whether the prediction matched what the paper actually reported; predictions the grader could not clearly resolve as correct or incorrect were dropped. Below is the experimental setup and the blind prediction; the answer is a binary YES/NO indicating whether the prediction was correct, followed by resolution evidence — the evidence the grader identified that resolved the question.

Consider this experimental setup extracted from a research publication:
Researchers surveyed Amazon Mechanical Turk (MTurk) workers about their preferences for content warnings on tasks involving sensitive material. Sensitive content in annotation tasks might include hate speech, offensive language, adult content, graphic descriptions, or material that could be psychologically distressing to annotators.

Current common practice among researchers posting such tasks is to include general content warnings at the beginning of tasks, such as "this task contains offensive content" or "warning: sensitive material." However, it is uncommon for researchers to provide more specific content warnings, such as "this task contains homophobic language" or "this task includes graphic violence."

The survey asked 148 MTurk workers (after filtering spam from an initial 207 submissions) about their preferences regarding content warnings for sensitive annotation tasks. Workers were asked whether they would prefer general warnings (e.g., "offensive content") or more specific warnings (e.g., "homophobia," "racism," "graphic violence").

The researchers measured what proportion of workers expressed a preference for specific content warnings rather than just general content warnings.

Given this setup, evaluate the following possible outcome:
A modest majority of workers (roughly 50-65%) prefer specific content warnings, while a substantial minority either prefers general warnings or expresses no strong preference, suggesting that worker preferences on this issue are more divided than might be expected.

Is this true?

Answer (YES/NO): NO